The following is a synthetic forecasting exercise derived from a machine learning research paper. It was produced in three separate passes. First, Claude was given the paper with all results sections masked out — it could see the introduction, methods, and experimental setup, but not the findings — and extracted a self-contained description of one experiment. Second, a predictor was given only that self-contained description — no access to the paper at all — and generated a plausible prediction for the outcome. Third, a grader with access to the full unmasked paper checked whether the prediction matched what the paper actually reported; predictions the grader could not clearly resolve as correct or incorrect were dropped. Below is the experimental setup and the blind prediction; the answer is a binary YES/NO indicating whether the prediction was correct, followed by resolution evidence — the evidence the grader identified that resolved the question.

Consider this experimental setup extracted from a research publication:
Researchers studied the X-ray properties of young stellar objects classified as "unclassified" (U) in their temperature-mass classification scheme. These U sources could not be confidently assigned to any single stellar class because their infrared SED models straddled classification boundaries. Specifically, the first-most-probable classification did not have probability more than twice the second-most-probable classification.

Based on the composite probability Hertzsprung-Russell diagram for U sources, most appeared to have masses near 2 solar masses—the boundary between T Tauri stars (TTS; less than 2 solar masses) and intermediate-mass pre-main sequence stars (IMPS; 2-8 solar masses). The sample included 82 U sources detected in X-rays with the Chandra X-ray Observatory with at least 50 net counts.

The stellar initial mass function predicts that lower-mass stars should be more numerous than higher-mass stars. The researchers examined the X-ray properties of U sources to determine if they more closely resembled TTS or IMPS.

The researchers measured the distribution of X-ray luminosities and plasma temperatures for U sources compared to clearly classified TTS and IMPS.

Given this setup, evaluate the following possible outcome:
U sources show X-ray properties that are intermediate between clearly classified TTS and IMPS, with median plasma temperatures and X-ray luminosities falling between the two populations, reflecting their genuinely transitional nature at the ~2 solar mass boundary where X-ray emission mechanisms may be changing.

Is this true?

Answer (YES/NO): NO